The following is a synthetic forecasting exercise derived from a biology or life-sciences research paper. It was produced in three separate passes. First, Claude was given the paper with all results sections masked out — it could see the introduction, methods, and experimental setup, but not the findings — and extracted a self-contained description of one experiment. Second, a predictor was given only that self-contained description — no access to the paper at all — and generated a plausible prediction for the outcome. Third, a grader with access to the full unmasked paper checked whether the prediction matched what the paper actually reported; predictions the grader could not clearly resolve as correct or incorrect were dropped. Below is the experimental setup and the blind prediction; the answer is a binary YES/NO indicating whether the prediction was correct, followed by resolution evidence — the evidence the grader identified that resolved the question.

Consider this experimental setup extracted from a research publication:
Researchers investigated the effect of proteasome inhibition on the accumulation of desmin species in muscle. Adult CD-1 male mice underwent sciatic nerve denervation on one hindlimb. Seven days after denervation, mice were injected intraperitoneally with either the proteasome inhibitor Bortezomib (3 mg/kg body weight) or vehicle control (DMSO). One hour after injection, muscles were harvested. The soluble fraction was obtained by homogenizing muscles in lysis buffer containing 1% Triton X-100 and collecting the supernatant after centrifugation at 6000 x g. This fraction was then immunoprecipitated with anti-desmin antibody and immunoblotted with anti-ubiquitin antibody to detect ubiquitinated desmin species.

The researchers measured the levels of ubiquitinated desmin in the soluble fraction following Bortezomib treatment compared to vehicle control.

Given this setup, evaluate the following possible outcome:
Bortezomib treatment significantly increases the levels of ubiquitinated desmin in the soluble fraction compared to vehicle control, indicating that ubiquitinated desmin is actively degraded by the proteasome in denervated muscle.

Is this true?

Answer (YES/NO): YES